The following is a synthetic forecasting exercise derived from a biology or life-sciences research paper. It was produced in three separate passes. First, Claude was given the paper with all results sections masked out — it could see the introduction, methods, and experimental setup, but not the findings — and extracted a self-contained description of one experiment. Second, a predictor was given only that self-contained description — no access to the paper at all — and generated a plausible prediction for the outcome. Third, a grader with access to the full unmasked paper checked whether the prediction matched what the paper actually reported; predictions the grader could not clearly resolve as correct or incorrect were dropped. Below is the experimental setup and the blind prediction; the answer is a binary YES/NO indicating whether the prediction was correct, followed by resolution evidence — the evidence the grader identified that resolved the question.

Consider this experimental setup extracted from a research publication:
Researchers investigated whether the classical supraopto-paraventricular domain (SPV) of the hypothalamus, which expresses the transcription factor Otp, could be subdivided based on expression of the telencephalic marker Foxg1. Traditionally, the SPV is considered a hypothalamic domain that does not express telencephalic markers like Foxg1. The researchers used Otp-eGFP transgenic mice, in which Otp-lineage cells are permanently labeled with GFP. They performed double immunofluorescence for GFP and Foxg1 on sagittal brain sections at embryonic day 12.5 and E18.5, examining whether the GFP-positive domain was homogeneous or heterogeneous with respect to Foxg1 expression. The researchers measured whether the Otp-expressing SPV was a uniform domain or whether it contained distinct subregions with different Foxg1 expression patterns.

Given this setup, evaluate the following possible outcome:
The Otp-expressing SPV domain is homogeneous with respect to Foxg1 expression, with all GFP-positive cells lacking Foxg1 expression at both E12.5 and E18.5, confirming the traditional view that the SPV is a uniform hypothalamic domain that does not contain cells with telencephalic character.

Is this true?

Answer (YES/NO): NO